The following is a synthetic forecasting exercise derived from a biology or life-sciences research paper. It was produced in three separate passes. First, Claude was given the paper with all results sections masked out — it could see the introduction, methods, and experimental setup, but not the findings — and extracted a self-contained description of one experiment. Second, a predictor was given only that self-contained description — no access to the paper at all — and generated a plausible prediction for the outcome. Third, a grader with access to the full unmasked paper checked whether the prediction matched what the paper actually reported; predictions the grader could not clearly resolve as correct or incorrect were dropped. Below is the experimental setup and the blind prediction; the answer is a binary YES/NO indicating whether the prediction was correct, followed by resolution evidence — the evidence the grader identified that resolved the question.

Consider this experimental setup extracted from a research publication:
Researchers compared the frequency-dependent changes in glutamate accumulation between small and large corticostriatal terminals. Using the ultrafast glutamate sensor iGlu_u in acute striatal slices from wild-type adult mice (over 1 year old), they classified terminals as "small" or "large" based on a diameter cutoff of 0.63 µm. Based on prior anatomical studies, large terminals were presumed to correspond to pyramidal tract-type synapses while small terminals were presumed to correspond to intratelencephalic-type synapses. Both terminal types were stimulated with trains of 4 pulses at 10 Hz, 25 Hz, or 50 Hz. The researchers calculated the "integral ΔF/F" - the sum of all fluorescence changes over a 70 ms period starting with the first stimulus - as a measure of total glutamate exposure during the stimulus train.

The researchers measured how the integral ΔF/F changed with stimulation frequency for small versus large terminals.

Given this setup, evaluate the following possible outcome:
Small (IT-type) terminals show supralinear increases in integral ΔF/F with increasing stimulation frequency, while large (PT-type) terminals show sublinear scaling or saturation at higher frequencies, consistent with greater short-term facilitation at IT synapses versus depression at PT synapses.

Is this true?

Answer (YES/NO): NO